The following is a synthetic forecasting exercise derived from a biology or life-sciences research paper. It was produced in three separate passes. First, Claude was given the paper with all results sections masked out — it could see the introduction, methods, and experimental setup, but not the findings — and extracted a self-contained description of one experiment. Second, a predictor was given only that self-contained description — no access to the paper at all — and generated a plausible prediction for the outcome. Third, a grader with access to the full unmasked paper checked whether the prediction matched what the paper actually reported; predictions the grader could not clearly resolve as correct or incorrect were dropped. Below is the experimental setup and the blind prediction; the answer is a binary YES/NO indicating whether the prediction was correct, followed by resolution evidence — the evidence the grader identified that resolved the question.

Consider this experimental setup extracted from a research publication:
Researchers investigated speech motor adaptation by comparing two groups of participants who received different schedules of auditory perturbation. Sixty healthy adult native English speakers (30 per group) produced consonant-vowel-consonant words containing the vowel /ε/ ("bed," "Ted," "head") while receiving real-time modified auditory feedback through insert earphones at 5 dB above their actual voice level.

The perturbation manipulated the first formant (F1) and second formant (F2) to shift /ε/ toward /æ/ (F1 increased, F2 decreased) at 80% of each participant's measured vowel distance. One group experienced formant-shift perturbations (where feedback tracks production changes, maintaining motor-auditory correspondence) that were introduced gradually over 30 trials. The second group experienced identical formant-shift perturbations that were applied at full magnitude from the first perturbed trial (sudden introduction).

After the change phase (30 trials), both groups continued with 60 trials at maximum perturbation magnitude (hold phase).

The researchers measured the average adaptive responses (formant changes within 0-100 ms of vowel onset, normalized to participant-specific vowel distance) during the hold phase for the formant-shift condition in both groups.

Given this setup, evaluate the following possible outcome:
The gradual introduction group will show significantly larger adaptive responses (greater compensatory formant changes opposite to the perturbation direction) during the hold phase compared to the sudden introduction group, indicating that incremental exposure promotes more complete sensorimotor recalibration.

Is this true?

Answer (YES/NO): NO